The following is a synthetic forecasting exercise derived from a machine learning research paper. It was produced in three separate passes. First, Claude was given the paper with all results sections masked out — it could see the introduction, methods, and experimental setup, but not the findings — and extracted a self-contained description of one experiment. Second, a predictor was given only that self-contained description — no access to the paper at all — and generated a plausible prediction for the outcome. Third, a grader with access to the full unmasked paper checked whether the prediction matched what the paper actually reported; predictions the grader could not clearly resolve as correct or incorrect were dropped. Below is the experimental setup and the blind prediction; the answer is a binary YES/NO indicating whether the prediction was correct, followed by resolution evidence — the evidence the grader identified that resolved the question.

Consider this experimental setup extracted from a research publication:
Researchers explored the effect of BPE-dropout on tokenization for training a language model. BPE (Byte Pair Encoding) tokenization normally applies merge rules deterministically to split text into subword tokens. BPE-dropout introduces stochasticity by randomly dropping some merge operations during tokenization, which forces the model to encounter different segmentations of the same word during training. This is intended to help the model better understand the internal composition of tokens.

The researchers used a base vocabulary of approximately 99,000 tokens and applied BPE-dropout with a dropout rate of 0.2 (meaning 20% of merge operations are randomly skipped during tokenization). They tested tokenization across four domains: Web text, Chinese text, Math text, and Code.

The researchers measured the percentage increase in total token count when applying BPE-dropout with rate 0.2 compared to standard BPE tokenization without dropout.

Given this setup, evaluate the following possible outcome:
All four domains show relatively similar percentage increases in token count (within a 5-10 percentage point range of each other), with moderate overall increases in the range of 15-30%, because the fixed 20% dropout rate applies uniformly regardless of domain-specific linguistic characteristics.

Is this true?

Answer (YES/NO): NO